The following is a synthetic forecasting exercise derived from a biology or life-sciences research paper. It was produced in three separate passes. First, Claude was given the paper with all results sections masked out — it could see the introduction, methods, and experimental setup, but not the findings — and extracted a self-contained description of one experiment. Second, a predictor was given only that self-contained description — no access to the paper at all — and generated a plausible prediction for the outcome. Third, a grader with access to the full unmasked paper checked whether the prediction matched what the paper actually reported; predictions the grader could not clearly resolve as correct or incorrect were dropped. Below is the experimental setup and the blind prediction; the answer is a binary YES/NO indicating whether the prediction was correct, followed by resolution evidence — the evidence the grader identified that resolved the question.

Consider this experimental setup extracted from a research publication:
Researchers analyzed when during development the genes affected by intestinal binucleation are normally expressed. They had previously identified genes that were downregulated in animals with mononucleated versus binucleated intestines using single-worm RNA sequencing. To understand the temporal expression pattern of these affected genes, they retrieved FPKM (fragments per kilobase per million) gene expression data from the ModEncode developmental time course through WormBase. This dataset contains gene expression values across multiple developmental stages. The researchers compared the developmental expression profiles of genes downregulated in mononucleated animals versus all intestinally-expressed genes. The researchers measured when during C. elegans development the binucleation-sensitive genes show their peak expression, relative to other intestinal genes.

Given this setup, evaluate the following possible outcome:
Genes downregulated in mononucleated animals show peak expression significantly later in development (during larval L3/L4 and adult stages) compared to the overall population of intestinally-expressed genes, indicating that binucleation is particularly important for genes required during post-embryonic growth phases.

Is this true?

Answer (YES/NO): YES